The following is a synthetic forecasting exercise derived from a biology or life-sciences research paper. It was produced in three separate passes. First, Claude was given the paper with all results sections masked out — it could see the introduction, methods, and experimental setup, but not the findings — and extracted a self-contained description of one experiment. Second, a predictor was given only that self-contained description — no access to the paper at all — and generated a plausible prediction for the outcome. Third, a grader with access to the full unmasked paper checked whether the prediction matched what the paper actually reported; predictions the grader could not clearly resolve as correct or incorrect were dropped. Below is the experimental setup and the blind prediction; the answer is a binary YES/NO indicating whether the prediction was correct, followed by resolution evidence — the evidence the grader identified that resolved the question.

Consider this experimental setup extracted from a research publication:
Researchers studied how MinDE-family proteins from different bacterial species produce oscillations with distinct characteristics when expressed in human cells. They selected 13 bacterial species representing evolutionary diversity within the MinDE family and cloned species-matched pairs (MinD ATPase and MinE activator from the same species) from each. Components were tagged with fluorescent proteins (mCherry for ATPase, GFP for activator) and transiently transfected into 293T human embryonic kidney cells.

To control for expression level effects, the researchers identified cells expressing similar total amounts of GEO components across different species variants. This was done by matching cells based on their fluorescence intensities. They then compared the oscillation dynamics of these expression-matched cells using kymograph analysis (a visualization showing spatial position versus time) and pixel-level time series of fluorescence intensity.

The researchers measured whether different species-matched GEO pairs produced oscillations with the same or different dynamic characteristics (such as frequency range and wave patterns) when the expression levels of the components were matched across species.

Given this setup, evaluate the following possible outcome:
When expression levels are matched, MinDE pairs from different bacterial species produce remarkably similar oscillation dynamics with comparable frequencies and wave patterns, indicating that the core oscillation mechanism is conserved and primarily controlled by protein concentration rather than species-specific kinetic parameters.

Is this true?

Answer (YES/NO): NO